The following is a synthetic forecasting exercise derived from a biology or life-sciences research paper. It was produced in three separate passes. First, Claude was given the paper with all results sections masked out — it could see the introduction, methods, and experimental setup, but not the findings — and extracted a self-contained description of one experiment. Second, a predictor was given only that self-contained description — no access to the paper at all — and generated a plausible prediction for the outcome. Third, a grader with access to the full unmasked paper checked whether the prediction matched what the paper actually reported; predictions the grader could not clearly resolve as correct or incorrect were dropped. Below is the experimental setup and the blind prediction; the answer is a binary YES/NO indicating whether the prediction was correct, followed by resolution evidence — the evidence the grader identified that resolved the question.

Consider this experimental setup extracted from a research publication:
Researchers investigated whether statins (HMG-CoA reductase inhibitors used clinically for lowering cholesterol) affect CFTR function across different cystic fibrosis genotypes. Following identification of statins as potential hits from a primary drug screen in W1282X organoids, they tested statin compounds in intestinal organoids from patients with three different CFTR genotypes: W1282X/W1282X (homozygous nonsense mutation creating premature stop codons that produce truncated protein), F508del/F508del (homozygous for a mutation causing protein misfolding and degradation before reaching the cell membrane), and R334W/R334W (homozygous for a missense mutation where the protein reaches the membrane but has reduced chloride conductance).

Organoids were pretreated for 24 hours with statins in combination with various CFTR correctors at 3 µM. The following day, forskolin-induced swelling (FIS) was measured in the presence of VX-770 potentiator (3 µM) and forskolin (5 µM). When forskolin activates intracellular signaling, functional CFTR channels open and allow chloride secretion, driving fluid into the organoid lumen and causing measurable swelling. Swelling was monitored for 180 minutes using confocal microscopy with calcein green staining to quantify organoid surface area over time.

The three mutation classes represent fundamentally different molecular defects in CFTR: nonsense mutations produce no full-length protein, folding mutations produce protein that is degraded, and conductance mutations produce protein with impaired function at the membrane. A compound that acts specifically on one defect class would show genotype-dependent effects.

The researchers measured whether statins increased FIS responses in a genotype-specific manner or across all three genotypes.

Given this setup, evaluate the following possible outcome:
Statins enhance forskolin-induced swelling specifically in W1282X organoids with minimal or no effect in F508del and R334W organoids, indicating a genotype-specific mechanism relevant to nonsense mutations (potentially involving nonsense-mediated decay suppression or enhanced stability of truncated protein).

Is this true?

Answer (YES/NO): YES